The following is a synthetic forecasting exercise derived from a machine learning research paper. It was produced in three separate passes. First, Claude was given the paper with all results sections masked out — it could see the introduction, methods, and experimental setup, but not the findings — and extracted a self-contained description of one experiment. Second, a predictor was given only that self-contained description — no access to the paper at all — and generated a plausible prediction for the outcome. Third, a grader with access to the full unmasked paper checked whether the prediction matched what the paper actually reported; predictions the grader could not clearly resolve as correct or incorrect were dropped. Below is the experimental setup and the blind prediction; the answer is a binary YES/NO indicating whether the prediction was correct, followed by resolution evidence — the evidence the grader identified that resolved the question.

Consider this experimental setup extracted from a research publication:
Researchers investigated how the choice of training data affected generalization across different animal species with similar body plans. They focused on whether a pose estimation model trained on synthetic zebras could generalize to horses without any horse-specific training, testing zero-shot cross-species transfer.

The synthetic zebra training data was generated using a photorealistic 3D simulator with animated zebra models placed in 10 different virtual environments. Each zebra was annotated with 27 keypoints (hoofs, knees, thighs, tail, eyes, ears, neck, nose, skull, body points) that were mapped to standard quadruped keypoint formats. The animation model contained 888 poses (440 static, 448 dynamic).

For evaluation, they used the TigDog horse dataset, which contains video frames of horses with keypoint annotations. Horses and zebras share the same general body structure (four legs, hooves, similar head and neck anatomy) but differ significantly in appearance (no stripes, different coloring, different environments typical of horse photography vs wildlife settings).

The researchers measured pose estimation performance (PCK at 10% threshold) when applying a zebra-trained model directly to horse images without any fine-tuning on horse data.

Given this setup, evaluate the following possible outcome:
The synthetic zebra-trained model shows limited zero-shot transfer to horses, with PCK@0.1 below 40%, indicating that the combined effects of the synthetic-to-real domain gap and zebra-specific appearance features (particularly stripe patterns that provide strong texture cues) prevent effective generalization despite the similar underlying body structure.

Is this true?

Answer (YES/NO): NO